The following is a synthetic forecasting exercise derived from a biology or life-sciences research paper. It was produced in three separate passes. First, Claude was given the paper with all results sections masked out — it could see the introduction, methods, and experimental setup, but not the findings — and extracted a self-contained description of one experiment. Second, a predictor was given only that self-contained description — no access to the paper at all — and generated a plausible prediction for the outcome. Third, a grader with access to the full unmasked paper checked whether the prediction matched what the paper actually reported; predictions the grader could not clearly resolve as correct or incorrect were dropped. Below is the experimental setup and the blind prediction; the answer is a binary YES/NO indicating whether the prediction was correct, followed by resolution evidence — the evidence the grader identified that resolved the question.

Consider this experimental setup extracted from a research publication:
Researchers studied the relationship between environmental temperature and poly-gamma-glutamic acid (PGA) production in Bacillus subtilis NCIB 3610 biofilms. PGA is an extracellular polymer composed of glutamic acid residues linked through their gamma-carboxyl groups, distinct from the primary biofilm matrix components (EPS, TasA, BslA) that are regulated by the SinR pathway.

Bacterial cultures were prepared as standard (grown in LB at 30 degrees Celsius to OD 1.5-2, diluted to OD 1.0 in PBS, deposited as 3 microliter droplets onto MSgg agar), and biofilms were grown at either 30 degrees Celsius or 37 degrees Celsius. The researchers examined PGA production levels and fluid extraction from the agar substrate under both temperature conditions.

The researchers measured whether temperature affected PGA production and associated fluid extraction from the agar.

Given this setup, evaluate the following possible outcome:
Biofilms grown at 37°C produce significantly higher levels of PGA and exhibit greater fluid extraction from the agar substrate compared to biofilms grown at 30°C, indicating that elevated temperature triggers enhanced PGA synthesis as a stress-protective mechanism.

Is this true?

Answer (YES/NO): YES